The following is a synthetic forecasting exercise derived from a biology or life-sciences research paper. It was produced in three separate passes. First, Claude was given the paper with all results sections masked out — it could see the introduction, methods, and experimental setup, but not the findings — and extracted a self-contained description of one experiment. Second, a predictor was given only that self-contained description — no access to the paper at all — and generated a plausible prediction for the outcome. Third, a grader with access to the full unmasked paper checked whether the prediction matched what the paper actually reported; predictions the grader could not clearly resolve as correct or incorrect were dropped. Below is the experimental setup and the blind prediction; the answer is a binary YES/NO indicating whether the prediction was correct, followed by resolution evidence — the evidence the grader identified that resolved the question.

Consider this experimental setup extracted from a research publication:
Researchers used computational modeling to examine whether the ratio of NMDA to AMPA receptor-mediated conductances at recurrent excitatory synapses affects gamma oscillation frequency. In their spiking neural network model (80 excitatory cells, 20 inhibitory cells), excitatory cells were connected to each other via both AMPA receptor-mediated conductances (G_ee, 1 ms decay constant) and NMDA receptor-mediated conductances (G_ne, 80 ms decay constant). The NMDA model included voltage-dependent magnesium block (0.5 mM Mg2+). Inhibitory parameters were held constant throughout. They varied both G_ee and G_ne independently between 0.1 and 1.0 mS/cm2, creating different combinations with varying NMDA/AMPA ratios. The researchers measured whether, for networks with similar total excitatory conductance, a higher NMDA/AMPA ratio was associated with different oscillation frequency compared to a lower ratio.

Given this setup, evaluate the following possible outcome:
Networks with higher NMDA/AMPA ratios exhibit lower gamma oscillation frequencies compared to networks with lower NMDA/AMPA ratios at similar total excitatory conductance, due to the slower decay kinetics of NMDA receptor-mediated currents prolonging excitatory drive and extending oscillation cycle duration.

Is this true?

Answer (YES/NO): NO